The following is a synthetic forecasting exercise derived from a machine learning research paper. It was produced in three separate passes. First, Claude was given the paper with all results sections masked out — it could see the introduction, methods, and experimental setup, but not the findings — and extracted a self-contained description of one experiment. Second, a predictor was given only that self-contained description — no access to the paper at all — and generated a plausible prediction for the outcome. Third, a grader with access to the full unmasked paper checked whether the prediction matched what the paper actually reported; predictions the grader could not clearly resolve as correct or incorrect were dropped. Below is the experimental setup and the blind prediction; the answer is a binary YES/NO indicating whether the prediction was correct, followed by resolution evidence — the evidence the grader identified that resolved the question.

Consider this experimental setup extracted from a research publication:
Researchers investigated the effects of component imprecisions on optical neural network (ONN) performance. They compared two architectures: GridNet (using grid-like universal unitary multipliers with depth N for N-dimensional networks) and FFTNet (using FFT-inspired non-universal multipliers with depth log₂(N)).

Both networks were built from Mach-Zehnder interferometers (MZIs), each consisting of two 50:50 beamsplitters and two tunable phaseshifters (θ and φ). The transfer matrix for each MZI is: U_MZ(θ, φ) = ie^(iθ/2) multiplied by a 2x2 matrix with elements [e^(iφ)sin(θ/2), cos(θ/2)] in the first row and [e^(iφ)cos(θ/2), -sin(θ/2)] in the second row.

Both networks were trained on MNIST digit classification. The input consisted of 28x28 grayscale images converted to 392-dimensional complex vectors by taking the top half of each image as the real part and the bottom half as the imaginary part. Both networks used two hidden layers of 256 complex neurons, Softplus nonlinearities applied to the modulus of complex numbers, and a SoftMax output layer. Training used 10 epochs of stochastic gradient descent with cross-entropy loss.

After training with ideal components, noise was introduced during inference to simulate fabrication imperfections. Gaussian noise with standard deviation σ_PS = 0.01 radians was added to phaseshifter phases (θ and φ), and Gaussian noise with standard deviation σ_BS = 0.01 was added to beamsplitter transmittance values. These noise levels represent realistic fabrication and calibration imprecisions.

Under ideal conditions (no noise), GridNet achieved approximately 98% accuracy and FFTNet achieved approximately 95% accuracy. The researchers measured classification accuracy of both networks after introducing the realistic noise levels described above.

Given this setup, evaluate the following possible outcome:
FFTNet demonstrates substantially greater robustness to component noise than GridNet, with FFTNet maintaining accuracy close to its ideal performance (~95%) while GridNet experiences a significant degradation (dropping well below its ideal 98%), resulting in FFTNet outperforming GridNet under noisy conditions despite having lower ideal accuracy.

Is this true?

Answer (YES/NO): YES